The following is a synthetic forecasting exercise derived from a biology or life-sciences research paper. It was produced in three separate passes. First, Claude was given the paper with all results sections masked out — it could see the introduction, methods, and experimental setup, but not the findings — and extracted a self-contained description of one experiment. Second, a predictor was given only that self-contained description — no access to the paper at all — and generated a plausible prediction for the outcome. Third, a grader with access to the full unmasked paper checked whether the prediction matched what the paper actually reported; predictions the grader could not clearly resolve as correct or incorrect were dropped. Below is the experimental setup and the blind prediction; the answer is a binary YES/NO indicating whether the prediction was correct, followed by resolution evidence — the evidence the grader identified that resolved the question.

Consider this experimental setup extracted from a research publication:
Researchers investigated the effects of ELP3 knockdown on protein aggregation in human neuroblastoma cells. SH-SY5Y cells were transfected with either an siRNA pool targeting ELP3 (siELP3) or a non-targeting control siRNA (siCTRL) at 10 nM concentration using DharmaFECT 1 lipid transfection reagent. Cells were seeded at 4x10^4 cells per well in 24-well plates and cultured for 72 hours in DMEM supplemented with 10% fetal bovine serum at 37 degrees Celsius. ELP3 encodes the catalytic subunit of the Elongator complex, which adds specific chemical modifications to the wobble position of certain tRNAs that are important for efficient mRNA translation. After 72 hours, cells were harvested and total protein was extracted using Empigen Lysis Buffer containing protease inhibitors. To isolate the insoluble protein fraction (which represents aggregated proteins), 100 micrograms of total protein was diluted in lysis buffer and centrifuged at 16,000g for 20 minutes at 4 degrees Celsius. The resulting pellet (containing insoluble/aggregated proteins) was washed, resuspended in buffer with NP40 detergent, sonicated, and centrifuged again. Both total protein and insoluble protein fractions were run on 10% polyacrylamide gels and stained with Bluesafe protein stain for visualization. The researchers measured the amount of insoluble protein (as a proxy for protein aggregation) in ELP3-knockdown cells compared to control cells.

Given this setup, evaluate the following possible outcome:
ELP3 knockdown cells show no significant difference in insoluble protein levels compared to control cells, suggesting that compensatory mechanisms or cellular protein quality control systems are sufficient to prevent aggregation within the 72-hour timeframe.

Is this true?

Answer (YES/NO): NO